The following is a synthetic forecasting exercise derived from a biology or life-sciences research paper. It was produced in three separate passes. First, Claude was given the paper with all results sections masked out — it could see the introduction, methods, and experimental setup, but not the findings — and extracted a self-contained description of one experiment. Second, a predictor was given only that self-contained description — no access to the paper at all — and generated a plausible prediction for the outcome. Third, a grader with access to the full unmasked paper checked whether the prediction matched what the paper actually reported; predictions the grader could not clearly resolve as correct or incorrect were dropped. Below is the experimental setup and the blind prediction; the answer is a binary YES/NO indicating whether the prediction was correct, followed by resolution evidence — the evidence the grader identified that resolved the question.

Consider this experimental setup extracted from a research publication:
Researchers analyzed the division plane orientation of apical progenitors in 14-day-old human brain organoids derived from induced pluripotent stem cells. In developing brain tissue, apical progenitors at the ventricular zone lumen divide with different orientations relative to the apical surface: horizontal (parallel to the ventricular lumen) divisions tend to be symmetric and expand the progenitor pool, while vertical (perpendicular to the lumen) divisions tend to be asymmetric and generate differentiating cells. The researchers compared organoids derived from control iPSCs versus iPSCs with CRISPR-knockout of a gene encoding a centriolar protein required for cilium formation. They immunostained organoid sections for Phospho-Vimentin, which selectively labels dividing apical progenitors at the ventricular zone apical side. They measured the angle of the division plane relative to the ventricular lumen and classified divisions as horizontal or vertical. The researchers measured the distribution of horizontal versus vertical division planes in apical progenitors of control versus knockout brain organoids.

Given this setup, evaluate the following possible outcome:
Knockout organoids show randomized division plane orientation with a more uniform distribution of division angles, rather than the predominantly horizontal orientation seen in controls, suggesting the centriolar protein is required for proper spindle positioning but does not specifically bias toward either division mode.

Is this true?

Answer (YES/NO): NO